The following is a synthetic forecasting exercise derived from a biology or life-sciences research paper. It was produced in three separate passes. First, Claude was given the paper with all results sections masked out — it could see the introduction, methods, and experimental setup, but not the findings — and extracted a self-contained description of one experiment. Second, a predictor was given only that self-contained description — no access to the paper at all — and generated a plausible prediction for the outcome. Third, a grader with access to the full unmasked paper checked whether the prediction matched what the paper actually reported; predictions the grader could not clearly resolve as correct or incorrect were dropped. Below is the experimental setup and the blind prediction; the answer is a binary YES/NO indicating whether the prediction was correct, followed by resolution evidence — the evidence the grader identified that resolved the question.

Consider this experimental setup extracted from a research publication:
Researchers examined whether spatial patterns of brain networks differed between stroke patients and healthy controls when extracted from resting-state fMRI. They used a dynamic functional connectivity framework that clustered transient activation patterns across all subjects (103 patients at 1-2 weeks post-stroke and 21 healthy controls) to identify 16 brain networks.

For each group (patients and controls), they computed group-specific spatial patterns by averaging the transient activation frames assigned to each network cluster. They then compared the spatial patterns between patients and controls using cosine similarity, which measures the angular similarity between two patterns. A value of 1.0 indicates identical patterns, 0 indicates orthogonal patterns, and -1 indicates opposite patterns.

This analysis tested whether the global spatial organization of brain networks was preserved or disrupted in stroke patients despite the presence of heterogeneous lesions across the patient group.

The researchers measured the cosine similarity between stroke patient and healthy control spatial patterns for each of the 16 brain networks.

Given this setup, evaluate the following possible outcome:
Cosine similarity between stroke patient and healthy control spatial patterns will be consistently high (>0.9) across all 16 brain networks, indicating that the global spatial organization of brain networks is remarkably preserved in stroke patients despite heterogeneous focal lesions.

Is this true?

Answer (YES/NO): YES